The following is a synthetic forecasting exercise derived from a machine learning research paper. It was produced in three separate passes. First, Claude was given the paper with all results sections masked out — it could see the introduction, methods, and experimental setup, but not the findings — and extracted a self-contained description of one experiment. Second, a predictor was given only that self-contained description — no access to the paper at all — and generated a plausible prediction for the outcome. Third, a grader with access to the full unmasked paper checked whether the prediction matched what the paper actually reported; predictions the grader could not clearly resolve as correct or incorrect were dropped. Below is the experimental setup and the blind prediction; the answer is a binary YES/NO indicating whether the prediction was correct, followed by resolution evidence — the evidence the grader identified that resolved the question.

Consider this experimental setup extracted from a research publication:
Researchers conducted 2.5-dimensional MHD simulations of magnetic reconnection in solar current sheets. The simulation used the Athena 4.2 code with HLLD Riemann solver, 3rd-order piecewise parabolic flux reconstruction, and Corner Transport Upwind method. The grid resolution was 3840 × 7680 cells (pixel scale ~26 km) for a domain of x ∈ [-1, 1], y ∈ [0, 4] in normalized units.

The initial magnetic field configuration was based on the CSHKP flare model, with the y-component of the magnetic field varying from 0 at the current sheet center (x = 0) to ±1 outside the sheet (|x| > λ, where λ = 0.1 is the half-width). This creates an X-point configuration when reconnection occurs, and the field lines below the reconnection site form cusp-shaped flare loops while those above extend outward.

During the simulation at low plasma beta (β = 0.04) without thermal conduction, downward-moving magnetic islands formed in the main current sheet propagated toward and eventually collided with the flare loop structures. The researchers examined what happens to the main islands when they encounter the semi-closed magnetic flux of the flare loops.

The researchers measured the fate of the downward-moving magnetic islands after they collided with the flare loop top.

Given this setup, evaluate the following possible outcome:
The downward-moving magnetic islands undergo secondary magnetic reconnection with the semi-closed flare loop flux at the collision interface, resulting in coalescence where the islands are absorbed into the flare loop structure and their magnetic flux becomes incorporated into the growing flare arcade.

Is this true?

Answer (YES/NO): NO